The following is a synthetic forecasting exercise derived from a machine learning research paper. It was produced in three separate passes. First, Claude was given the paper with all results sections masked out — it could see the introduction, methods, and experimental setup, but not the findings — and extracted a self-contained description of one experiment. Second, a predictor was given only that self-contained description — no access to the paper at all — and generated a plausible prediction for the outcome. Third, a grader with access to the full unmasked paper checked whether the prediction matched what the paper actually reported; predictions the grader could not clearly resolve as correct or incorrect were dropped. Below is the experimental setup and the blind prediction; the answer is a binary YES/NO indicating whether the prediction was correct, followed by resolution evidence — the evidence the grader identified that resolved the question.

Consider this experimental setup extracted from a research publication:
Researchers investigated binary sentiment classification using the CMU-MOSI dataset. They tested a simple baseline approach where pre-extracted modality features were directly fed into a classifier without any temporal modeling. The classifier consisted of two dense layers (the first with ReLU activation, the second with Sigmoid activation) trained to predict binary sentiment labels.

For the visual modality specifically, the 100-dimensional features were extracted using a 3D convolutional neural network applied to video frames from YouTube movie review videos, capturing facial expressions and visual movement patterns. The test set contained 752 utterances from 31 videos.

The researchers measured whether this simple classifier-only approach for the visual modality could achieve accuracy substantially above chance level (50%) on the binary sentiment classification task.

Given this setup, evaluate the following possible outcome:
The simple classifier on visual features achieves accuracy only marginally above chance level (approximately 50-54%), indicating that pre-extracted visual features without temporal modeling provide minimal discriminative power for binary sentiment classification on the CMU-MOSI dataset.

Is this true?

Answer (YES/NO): YES